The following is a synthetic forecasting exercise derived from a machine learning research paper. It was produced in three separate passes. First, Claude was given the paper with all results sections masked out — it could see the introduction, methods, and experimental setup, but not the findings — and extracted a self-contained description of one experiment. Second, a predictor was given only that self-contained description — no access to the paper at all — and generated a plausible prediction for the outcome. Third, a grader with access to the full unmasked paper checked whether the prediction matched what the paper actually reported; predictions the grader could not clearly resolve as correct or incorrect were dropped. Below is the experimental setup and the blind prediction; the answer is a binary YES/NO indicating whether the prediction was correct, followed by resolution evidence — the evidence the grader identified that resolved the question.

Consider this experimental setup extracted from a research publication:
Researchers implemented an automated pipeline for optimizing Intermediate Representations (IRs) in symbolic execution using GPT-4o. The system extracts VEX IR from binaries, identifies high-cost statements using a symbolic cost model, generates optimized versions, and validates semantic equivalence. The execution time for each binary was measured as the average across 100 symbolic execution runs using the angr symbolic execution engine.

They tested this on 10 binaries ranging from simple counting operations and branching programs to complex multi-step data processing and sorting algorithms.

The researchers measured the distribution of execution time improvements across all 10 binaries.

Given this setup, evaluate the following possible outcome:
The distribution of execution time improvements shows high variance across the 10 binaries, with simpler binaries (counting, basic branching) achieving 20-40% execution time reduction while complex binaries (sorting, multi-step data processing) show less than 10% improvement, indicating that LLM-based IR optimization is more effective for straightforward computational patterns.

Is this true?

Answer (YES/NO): NO